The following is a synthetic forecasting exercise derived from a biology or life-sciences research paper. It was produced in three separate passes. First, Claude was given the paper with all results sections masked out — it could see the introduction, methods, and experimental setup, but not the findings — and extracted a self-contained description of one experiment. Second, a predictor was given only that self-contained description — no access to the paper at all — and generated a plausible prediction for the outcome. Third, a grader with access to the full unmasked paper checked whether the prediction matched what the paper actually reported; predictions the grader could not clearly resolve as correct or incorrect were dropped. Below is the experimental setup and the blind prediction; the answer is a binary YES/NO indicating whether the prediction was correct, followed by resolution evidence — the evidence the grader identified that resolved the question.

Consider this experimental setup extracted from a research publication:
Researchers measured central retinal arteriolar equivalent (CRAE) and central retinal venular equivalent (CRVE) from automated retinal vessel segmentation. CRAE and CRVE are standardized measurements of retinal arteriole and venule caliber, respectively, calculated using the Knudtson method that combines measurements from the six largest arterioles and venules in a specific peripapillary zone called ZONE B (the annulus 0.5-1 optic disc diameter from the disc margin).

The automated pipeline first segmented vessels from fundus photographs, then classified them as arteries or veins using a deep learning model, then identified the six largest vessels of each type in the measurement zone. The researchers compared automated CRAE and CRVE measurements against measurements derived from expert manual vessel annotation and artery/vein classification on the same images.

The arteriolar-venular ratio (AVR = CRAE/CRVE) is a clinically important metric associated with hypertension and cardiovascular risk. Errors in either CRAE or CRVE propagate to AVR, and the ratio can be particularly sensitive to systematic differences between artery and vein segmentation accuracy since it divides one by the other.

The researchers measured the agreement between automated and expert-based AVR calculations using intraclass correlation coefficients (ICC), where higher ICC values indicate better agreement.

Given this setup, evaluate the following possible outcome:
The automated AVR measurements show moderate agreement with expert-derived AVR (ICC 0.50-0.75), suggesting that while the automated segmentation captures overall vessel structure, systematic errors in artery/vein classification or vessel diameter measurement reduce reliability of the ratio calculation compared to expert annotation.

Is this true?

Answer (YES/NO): NO